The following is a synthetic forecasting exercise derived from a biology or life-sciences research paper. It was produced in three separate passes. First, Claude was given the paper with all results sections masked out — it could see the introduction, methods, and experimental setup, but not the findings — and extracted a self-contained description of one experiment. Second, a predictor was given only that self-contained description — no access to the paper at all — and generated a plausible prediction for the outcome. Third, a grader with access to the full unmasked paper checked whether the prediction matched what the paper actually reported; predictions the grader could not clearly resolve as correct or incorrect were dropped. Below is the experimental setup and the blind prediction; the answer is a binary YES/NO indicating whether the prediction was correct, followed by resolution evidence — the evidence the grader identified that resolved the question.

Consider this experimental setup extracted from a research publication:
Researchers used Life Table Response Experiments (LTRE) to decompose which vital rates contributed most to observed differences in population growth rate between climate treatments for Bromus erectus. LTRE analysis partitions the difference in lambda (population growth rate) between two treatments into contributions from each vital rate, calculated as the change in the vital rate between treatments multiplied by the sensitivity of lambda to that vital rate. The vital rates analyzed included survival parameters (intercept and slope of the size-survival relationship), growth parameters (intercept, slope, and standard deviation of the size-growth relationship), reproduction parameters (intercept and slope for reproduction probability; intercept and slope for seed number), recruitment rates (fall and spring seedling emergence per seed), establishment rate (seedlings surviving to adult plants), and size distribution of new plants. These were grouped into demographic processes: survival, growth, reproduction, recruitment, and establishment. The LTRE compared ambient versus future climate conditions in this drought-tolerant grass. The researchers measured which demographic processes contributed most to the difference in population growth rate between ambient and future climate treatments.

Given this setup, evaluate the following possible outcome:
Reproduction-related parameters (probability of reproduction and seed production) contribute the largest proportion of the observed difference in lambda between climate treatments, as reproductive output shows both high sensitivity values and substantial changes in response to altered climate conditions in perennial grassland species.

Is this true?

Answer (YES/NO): NO